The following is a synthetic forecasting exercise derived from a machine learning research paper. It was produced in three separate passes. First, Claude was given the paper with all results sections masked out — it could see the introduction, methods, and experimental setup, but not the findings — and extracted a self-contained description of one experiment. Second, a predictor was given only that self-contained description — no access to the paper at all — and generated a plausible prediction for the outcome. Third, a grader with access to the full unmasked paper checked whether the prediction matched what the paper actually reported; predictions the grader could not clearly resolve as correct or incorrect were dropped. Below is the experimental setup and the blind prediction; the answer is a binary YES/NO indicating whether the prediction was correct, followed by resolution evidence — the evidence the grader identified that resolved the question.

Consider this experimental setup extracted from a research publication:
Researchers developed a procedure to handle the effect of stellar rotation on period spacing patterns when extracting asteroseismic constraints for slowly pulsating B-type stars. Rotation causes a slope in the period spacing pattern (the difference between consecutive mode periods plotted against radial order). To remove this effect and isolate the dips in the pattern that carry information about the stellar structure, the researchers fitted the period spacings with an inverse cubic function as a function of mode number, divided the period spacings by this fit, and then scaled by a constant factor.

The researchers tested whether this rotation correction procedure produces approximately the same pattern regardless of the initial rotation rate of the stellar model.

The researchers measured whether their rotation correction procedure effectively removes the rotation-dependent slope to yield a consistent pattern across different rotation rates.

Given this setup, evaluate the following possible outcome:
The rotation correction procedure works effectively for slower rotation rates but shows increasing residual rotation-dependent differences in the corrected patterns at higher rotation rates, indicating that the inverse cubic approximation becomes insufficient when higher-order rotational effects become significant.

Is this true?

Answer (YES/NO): NO